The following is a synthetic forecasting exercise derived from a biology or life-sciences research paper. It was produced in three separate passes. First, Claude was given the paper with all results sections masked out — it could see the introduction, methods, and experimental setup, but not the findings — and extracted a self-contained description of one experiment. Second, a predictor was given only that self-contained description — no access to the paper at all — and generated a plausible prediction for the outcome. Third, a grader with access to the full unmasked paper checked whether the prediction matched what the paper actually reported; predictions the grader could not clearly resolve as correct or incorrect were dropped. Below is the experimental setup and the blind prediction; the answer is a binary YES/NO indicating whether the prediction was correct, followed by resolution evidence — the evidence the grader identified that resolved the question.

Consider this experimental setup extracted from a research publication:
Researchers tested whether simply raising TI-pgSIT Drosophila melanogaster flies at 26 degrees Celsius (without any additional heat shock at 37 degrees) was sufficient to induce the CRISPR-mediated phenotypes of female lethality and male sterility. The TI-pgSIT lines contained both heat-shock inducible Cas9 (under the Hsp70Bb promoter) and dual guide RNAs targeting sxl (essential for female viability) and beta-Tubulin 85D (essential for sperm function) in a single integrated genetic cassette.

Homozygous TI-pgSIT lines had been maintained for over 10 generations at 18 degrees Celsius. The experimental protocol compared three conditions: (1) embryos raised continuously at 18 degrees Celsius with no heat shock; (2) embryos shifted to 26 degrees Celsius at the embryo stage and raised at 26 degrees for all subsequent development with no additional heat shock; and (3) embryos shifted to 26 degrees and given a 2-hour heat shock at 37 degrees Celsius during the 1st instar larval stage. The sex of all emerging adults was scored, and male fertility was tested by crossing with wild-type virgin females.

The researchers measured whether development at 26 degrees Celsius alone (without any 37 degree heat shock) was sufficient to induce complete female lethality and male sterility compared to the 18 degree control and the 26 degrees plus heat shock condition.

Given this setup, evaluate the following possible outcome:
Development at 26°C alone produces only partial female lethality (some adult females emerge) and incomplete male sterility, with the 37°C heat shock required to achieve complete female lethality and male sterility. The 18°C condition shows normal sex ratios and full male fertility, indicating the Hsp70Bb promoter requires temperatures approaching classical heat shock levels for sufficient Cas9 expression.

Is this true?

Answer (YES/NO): YES